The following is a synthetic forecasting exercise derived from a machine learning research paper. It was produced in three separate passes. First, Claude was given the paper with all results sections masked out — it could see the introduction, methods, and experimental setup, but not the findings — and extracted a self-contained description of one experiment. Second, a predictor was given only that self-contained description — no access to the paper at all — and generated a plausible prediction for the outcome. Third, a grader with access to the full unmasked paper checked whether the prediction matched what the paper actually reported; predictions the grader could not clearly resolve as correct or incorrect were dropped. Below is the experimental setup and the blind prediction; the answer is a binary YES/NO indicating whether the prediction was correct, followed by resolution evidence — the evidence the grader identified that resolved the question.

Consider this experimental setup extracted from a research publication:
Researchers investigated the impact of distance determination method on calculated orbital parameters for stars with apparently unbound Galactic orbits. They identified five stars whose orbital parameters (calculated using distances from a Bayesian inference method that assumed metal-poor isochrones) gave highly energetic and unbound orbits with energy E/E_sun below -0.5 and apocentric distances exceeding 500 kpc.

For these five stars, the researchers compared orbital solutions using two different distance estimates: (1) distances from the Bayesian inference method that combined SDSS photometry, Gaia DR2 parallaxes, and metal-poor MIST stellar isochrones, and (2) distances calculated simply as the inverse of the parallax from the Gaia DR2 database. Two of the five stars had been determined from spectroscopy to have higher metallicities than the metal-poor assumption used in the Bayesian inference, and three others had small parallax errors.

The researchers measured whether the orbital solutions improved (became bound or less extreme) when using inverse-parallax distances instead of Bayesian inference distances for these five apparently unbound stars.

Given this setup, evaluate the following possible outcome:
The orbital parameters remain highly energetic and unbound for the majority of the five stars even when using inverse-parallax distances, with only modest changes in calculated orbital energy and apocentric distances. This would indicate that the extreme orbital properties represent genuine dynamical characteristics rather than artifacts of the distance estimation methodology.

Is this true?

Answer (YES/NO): NO